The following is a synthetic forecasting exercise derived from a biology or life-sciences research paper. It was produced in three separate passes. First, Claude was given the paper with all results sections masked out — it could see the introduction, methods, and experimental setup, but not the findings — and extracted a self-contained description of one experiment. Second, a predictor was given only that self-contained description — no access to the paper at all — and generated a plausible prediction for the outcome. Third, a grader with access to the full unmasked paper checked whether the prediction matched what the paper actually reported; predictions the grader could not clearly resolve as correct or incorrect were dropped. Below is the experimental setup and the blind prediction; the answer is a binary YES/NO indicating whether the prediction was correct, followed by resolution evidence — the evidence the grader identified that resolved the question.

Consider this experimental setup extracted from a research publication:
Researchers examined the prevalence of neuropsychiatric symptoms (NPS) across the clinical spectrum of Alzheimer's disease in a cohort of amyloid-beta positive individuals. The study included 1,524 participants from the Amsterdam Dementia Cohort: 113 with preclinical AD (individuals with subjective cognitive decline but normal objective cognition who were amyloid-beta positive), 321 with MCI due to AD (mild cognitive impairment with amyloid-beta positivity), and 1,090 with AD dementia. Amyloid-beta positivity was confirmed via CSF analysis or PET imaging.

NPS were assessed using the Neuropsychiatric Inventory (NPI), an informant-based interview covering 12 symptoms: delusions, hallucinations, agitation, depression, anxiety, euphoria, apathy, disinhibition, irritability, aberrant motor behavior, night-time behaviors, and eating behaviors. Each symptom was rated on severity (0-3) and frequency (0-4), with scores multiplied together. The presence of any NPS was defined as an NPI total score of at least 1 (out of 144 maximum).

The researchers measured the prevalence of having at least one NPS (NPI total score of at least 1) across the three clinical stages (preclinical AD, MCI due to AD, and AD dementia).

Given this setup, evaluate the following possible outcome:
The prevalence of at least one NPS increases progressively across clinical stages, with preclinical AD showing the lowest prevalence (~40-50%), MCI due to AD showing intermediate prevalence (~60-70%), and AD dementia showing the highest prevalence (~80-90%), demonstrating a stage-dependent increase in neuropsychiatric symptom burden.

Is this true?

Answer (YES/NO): NO